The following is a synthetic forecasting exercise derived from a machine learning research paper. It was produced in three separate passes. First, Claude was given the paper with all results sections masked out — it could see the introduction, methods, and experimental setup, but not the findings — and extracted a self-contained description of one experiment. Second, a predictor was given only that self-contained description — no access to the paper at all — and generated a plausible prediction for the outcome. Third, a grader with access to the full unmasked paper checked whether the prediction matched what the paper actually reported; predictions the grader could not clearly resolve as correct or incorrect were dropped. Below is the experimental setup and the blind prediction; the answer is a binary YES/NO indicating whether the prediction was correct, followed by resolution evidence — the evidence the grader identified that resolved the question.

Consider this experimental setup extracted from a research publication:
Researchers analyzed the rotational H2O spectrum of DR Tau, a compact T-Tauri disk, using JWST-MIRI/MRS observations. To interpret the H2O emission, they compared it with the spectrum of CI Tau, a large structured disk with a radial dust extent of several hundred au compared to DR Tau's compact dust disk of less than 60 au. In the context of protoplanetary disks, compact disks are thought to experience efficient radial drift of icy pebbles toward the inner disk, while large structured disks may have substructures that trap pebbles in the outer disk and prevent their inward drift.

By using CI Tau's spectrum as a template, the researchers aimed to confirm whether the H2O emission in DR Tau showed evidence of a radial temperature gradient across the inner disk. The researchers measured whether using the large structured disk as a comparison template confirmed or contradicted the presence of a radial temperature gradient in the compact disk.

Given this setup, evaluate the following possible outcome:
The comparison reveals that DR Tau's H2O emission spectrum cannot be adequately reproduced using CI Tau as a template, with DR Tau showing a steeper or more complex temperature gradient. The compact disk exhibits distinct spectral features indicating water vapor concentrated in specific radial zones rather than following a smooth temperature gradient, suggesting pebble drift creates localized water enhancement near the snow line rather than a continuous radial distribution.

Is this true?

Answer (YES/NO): NO